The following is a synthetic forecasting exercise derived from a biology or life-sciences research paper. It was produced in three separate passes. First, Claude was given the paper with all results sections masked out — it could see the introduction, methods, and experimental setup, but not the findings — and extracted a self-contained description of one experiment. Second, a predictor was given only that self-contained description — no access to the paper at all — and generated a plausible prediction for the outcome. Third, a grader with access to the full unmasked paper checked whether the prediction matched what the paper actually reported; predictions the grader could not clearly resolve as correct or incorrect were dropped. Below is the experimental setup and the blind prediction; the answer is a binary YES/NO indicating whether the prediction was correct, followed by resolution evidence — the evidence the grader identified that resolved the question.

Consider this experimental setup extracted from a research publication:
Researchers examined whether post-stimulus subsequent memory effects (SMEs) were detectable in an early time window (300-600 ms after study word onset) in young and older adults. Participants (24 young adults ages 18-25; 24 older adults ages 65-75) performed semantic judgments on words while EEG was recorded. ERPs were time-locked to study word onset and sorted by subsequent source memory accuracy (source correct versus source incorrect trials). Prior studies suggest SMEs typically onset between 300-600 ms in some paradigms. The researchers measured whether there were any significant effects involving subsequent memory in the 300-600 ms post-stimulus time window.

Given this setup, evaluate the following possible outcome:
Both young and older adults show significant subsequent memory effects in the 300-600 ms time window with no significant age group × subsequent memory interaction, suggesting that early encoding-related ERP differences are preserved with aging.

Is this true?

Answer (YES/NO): NO